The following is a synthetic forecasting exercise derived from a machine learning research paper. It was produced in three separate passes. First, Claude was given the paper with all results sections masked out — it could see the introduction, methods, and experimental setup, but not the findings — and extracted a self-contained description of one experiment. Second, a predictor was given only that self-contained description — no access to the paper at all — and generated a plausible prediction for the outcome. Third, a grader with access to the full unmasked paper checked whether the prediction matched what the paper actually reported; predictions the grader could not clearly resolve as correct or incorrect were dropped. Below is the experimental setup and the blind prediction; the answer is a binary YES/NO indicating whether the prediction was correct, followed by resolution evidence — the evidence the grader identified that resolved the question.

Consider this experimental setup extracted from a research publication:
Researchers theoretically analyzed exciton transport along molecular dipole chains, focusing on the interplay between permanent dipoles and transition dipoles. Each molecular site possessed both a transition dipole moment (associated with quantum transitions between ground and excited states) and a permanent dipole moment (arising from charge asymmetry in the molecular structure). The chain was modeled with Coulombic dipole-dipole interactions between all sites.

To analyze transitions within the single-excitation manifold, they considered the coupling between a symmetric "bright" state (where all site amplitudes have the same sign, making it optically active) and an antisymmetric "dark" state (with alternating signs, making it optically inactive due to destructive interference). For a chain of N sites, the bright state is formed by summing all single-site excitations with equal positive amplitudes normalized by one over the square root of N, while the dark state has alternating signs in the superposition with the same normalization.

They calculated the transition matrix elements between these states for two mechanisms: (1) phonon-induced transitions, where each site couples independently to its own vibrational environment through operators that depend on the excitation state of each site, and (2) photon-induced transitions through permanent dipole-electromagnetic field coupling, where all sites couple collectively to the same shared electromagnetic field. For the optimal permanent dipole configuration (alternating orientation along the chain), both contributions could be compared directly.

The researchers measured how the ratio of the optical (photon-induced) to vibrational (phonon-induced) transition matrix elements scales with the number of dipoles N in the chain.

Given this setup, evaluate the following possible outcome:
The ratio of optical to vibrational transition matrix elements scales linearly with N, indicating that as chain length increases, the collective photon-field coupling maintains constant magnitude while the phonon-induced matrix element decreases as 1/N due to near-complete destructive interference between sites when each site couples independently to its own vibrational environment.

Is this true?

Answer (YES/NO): YES